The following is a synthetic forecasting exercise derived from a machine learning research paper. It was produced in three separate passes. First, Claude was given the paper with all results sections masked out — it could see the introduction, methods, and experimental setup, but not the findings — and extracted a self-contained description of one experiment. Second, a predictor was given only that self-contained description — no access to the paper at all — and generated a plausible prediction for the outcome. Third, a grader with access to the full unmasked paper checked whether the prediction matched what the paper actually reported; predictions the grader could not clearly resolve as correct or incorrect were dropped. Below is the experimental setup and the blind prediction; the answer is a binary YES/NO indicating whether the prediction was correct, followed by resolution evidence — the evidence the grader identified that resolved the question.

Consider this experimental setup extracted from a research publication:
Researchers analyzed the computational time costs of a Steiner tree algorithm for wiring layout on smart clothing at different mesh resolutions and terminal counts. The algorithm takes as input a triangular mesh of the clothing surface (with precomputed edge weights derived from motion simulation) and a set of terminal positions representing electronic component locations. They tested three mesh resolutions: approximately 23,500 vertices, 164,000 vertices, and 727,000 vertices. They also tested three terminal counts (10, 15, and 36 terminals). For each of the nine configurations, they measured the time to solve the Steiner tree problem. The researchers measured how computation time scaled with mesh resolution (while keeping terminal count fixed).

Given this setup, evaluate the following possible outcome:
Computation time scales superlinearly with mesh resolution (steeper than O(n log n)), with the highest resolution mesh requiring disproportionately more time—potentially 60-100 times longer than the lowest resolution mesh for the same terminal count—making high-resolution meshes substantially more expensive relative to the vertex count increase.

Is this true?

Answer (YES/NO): NO